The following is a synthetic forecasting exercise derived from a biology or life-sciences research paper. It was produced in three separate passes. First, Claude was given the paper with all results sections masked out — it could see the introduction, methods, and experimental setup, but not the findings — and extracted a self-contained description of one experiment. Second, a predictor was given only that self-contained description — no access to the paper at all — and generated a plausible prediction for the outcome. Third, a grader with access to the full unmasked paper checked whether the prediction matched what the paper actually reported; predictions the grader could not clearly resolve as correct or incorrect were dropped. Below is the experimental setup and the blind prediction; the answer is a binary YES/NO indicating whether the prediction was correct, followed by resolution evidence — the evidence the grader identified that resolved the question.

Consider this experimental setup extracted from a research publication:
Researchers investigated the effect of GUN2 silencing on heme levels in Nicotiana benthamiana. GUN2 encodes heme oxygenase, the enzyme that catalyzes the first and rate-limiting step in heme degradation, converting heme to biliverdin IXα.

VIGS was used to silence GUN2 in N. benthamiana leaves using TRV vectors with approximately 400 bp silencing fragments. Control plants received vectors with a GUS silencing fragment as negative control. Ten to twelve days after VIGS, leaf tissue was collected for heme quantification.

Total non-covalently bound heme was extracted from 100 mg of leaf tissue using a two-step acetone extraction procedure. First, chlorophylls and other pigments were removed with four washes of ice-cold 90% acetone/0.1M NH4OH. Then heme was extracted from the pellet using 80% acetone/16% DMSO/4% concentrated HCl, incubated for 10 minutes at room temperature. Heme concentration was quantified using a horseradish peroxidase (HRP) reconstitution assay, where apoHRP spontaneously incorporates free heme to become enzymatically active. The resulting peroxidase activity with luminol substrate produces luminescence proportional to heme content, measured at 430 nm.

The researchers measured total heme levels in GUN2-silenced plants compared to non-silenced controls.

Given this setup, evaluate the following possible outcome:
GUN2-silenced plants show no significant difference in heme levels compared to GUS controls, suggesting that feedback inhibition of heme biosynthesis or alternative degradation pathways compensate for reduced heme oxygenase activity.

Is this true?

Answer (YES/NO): YES